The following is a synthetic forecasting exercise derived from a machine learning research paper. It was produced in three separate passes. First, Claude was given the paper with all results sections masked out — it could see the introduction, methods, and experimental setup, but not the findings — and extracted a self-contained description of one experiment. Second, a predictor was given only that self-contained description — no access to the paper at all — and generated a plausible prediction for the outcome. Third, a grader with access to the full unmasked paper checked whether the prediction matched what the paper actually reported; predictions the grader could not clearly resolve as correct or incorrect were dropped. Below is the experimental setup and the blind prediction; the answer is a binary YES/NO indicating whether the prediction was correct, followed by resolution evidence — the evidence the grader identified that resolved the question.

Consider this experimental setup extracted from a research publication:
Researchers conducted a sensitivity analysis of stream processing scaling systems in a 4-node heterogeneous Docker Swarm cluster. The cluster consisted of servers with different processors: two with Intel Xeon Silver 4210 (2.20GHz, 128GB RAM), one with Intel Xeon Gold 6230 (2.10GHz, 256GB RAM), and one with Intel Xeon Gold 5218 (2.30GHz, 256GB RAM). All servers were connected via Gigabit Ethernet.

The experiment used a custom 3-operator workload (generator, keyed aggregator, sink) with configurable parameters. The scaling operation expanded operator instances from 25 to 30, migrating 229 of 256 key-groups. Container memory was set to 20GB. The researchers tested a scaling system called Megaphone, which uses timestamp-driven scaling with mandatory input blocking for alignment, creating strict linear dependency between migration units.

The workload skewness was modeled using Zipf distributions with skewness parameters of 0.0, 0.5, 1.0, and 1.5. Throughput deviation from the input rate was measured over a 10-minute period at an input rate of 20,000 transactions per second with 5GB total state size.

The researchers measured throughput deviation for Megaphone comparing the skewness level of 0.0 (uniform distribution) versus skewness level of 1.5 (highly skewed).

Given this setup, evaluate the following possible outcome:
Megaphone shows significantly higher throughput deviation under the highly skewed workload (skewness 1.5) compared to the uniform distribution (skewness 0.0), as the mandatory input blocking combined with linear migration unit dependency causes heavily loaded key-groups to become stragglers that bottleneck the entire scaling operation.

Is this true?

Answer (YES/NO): NO